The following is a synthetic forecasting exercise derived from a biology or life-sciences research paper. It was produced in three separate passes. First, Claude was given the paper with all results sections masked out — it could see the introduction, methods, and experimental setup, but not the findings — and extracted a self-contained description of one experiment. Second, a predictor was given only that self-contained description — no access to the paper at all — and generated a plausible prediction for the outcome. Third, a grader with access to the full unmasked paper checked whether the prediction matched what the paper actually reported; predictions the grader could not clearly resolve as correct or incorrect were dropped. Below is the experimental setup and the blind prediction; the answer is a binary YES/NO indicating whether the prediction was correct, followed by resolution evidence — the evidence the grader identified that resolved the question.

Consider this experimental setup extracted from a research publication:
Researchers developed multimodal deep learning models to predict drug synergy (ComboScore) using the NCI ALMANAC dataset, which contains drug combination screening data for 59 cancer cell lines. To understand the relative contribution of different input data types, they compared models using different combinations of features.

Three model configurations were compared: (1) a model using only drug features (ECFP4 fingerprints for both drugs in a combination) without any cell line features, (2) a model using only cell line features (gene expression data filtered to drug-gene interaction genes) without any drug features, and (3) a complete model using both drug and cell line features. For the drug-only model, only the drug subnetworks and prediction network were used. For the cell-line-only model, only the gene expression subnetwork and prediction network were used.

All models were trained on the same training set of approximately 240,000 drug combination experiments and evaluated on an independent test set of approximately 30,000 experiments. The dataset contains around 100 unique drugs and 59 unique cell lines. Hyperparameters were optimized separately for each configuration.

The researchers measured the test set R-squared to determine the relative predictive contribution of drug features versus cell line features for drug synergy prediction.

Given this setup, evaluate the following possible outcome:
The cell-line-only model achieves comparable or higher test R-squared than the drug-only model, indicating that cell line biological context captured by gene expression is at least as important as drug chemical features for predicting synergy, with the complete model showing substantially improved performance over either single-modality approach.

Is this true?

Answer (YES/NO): NO